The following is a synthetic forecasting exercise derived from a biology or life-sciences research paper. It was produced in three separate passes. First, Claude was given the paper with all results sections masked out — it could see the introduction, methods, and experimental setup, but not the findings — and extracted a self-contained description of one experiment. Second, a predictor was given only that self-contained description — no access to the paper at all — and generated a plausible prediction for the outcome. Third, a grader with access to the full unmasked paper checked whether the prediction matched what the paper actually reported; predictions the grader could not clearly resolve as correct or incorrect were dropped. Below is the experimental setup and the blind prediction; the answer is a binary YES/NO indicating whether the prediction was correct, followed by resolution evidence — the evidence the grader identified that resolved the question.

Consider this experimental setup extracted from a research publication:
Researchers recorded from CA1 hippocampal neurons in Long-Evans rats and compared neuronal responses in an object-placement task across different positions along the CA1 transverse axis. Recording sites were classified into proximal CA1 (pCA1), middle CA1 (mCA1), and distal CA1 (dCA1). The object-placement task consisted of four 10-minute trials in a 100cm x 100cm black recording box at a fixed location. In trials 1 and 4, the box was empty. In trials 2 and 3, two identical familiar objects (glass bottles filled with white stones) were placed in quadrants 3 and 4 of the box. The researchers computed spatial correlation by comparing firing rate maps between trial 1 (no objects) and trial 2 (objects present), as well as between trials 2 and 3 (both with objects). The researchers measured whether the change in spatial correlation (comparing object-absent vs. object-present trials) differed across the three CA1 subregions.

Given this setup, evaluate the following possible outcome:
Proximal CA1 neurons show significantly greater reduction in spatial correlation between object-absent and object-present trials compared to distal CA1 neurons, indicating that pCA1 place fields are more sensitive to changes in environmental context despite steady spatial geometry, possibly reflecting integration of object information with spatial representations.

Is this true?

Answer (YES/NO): NO